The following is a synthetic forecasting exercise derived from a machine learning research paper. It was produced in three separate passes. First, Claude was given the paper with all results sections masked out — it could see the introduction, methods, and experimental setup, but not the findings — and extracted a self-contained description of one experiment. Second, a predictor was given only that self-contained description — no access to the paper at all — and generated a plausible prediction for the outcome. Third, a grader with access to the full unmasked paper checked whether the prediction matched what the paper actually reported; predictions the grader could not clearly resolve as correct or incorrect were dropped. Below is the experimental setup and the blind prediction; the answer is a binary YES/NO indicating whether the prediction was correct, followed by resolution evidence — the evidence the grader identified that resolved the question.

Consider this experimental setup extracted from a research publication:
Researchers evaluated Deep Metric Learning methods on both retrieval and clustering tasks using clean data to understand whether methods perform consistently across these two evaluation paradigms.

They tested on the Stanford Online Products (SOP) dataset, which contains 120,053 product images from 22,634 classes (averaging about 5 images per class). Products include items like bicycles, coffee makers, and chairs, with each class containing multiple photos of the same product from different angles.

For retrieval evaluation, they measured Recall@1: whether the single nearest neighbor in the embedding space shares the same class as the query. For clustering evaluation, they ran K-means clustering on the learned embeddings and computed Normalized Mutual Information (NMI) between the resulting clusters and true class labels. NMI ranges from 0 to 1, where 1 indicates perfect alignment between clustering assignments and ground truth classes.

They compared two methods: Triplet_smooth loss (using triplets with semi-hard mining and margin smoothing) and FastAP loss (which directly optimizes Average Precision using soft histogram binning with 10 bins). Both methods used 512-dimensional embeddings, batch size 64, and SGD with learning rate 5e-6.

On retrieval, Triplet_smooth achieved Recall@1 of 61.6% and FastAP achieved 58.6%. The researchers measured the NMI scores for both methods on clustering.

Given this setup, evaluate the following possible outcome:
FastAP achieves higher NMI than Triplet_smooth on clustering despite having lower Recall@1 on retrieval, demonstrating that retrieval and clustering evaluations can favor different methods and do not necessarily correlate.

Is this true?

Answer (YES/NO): NO